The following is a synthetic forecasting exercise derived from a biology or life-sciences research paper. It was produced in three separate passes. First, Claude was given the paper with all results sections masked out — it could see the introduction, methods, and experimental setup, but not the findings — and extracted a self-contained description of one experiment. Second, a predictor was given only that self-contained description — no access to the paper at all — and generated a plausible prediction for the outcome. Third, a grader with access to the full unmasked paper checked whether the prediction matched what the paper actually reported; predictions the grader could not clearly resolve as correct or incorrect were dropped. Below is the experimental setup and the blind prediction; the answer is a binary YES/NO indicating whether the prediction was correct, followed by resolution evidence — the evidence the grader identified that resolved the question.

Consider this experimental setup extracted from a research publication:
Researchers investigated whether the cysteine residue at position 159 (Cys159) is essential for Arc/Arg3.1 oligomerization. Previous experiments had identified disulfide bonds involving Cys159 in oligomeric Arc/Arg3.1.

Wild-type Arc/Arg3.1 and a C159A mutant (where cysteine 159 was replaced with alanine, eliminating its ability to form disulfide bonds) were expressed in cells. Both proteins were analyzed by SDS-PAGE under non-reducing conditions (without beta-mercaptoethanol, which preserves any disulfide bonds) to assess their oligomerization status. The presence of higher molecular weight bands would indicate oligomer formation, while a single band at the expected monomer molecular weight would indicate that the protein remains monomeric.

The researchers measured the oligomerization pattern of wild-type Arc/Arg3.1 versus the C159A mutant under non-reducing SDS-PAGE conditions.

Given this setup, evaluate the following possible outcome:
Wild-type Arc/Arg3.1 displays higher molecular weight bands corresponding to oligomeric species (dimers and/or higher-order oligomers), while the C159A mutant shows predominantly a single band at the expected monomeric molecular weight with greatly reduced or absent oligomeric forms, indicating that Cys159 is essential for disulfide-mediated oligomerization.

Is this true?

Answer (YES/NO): YES